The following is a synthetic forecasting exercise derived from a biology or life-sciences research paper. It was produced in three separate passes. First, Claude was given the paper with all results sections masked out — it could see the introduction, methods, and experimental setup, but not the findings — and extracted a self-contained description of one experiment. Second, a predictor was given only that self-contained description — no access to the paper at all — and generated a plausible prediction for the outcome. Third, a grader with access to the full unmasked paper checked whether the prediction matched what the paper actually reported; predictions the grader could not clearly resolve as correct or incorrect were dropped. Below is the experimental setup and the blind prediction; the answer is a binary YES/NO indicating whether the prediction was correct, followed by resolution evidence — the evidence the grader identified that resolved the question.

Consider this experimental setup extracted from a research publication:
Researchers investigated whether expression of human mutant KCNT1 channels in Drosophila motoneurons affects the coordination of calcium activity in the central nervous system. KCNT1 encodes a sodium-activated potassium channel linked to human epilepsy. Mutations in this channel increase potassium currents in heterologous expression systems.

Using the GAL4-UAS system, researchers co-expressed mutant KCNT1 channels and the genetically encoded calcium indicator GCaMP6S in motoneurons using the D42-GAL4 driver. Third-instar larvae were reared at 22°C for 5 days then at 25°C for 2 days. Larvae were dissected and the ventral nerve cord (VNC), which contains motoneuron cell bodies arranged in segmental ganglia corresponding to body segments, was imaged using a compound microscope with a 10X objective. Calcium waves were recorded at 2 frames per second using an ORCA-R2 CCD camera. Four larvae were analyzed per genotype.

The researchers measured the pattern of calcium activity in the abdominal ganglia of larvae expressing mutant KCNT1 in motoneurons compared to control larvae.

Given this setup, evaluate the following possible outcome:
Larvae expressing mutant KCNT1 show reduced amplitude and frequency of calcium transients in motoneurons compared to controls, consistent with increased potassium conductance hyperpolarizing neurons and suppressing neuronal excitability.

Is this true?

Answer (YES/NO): NO